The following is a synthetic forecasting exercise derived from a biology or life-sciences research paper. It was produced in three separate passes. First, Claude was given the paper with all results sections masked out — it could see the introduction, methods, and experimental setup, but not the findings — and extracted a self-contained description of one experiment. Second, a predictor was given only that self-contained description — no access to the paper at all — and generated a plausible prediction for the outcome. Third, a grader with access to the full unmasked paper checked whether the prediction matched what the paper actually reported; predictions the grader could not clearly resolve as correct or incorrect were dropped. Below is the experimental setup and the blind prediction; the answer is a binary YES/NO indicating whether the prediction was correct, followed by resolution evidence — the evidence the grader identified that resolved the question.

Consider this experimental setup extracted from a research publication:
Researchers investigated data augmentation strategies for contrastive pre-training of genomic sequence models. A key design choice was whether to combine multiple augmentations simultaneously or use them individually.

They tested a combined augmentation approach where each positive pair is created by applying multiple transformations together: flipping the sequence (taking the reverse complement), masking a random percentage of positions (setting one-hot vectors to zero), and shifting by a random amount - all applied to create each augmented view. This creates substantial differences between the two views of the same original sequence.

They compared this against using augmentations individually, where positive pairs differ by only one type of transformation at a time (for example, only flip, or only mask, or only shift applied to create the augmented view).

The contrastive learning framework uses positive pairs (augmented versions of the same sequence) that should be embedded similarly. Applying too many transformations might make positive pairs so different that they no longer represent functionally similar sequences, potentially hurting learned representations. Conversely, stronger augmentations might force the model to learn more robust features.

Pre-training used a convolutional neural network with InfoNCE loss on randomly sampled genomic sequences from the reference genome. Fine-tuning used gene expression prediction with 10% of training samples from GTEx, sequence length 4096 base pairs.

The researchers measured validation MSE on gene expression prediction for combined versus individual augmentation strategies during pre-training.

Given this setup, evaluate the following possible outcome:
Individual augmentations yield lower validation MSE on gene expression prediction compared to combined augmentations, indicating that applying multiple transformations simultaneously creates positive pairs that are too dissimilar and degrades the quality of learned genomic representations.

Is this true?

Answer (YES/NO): NO